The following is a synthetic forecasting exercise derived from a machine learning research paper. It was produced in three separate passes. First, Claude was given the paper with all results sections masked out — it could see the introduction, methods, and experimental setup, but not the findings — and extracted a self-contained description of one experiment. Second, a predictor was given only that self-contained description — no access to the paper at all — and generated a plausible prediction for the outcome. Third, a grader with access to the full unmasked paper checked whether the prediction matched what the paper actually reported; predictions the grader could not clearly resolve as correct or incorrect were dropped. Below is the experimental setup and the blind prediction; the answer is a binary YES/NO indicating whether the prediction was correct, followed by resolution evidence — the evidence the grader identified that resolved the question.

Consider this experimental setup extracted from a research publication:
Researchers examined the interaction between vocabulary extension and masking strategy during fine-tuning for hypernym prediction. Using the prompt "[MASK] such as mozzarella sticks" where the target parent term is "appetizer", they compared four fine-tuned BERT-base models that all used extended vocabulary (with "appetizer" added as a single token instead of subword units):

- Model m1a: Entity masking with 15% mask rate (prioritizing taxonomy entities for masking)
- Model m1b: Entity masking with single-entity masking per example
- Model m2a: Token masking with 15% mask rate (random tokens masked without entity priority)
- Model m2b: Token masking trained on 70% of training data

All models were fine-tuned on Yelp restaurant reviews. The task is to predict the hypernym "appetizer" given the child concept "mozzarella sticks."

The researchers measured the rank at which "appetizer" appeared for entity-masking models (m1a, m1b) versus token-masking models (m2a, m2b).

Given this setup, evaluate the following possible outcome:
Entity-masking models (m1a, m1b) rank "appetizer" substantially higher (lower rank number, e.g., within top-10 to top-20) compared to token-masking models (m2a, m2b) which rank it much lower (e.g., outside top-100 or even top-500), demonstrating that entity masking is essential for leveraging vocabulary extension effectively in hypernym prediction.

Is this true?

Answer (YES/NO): YES